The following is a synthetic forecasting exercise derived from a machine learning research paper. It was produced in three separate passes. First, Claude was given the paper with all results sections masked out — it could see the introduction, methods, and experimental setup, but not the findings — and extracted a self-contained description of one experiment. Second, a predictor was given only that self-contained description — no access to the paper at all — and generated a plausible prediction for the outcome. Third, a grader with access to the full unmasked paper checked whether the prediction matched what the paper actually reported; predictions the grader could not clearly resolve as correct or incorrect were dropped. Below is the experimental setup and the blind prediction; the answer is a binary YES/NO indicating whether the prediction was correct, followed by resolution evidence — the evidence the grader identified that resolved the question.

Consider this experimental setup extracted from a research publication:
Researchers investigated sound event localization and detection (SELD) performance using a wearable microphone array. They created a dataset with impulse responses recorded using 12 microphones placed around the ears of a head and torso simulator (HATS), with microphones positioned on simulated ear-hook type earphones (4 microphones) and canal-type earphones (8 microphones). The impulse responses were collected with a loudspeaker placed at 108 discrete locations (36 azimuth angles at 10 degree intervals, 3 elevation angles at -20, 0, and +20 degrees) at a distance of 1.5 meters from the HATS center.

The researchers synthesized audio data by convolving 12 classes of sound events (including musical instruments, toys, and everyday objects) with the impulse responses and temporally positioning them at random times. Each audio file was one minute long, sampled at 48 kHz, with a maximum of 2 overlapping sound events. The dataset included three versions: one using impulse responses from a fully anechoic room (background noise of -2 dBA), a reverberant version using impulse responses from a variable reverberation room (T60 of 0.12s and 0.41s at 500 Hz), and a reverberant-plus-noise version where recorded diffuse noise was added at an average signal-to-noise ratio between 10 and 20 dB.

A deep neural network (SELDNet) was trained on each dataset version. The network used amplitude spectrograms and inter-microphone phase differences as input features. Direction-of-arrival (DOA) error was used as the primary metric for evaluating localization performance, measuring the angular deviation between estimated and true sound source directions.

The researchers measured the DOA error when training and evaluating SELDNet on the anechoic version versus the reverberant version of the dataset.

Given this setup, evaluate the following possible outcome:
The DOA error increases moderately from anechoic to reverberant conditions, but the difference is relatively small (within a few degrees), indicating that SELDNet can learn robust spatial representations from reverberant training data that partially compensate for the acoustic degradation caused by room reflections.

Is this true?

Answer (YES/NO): YES